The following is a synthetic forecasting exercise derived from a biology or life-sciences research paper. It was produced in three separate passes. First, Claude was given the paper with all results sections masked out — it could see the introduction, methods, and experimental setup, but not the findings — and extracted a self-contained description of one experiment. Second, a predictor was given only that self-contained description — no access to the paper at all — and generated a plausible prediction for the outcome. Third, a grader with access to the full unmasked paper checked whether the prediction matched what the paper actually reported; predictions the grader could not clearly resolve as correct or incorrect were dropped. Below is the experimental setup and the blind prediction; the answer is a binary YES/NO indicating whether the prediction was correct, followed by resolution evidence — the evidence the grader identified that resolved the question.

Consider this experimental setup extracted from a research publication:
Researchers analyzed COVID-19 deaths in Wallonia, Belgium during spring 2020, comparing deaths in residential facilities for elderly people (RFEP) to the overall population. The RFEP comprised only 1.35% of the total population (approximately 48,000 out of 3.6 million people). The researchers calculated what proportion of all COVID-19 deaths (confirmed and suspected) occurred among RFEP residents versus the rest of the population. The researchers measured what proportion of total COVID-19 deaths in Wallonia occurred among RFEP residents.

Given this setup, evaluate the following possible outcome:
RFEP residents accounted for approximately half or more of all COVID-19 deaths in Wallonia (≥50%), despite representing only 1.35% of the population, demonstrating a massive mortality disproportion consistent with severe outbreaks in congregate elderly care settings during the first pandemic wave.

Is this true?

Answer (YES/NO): YES